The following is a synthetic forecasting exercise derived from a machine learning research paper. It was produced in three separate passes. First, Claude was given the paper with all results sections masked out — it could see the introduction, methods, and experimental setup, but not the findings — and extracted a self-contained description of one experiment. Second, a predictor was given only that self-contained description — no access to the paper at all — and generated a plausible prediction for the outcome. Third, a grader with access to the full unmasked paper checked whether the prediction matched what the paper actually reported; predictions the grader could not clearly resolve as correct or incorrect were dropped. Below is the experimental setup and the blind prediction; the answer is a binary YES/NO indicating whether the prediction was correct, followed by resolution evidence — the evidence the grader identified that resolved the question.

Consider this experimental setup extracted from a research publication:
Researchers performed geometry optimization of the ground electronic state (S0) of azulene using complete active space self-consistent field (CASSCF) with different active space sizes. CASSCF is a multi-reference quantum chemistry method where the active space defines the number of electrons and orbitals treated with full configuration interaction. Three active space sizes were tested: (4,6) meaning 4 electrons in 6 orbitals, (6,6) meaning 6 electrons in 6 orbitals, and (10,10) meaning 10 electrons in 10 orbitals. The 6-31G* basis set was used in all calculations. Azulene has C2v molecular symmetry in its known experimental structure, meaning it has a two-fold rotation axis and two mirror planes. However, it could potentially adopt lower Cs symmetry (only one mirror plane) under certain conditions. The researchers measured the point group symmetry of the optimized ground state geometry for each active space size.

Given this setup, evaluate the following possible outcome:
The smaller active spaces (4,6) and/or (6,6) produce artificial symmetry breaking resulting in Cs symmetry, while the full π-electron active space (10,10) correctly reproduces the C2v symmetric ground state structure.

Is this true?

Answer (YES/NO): NO